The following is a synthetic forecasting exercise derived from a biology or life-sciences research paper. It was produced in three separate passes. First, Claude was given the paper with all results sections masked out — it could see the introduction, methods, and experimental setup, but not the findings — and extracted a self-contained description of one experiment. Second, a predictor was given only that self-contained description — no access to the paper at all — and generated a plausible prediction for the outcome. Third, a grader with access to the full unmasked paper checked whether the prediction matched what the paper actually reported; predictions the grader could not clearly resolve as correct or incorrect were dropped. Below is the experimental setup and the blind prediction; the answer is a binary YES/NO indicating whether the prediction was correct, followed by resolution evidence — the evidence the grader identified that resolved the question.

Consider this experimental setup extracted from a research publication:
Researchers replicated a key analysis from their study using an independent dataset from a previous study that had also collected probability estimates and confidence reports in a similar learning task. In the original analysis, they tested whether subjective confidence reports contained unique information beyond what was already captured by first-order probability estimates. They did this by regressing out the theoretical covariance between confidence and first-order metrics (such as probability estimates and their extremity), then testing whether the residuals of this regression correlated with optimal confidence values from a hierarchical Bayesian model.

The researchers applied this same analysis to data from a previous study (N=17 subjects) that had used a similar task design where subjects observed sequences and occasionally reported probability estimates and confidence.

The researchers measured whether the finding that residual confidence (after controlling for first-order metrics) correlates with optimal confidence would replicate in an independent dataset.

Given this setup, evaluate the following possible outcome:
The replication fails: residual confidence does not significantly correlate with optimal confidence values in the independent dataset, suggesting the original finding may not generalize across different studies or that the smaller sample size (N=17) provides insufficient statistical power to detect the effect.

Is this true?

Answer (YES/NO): NO